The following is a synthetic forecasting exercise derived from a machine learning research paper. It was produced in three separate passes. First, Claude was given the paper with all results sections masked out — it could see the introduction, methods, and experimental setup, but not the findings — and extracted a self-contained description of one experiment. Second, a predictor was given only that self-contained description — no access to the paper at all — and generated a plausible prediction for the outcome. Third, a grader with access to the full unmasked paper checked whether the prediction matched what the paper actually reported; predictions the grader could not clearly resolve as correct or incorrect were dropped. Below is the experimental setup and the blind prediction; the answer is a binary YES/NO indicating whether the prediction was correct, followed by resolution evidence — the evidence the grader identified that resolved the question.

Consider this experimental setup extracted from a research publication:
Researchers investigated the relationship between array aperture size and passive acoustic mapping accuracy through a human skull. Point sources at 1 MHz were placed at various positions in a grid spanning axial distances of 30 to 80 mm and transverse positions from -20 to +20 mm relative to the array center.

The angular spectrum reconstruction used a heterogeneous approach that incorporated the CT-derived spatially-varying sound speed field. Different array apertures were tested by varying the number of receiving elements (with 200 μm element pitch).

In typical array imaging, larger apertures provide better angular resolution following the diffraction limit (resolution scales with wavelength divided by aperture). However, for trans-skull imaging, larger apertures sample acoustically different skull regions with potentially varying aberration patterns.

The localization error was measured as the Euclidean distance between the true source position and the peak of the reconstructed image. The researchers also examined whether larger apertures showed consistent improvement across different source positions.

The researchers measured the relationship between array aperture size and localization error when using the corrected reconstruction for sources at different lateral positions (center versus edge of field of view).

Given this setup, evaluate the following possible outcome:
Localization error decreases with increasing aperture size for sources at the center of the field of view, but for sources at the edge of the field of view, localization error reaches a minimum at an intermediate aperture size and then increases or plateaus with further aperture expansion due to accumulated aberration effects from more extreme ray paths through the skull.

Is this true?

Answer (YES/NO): NO